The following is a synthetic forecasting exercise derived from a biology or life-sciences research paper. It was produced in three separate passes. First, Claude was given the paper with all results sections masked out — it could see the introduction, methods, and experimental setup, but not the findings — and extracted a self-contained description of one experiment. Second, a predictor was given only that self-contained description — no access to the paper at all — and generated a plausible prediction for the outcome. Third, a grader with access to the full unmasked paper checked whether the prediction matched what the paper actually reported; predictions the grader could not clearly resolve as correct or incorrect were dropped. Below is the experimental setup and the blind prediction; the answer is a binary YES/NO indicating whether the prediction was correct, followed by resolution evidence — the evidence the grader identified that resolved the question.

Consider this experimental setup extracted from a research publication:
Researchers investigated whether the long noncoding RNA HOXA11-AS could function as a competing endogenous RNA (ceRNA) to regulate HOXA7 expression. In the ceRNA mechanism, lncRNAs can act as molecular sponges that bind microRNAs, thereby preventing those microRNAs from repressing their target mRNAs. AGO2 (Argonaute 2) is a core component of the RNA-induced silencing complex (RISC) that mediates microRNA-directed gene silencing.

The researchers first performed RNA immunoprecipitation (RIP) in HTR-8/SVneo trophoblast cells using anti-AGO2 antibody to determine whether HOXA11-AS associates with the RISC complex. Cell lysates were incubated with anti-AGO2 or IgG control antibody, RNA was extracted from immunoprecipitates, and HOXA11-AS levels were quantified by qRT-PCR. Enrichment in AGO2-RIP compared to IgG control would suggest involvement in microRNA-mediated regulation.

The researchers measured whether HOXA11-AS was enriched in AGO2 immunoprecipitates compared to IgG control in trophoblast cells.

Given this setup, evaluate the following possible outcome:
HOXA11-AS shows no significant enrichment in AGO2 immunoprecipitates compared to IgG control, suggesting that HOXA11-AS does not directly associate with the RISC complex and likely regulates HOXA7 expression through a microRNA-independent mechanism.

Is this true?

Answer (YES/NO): NO